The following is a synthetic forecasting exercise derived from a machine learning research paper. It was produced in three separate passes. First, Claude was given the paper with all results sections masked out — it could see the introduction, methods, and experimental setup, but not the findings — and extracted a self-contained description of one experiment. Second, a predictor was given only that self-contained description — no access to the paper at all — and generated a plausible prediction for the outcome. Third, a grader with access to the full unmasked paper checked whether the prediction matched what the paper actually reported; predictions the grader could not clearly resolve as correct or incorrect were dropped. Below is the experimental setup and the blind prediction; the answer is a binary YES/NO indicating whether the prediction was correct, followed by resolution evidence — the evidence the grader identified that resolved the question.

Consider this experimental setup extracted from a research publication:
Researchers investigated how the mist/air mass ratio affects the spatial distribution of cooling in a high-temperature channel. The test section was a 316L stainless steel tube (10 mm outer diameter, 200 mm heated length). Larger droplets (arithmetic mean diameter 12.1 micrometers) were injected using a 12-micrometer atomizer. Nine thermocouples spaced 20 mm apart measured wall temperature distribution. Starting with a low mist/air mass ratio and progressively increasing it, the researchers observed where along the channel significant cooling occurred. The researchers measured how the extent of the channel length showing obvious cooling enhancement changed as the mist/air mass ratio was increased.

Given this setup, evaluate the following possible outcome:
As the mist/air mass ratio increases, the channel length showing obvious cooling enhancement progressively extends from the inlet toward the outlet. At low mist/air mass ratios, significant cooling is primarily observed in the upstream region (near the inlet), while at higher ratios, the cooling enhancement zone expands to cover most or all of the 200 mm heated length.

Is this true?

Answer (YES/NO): YES